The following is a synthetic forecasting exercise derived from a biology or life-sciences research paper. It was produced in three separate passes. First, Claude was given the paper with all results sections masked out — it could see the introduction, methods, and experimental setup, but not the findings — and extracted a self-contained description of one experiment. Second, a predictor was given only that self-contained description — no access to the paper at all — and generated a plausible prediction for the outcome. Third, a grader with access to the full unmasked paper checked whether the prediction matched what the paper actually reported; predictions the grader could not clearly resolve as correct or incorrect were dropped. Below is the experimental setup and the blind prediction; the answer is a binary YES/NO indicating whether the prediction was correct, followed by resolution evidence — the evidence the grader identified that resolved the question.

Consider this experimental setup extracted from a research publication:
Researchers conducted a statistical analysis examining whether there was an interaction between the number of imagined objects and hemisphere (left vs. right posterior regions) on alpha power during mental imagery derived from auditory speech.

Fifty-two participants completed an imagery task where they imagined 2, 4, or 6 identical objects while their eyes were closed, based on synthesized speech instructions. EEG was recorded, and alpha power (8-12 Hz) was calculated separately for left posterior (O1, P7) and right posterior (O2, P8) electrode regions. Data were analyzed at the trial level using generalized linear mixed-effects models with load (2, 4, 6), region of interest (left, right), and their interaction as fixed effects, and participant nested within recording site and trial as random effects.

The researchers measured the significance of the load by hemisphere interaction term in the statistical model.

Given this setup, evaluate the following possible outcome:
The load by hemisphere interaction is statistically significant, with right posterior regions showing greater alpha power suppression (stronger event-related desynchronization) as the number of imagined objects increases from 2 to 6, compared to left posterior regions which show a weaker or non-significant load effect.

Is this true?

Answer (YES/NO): NO